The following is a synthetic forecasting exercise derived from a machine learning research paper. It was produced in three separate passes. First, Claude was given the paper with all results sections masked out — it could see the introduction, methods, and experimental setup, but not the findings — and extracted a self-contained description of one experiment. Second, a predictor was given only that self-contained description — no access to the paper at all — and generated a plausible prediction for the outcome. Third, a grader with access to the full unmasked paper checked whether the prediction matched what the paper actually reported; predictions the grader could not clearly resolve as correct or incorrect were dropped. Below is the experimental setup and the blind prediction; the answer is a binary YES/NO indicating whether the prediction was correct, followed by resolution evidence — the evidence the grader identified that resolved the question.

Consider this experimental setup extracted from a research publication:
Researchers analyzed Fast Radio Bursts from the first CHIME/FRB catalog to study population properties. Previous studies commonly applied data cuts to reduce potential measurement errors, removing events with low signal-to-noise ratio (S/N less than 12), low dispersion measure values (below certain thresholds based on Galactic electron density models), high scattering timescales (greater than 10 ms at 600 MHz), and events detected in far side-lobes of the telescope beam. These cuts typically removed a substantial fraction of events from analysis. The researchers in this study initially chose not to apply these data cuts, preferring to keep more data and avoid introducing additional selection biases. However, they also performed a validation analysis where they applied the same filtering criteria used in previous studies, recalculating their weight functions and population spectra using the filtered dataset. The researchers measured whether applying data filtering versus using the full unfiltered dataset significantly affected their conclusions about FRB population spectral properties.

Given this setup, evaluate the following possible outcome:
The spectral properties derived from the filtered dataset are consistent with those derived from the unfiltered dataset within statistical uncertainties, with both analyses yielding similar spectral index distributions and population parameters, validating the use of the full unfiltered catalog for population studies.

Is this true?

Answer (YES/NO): YES